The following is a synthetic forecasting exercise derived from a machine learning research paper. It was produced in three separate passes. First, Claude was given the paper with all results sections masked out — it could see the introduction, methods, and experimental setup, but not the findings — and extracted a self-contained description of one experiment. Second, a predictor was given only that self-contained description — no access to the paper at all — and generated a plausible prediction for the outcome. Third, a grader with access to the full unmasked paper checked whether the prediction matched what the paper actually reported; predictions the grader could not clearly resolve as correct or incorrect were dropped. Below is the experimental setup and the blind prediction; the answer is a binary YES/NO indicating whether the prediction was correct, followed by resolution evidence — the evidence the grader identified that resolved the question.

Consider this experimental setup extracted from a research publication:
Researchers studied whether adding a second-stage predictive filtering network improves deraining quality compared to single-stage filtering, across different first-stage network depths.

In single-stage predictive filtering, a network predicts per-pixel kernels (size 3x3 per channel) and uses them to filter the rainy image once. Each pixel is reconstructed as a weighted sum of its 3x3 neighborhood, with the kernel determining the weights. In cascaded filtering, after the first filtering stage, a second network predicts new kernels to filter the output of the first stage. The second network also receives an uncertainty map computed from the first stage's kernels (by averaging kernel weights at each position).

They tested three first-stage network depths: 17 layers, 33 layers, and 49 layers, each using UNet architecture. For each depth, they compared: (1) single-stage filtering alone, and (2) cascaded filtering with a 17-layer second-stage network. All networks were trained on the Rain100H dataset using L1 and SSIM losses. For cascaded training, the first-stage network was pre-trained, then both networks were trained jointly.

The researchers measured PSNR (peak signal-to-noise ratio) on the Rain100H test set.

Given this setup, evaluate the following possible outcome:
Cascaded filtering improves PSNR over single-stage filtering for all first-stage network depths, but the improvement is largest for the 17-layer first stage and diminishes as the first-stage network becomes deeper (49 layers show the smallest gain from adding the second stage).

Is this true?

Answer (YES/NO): NO